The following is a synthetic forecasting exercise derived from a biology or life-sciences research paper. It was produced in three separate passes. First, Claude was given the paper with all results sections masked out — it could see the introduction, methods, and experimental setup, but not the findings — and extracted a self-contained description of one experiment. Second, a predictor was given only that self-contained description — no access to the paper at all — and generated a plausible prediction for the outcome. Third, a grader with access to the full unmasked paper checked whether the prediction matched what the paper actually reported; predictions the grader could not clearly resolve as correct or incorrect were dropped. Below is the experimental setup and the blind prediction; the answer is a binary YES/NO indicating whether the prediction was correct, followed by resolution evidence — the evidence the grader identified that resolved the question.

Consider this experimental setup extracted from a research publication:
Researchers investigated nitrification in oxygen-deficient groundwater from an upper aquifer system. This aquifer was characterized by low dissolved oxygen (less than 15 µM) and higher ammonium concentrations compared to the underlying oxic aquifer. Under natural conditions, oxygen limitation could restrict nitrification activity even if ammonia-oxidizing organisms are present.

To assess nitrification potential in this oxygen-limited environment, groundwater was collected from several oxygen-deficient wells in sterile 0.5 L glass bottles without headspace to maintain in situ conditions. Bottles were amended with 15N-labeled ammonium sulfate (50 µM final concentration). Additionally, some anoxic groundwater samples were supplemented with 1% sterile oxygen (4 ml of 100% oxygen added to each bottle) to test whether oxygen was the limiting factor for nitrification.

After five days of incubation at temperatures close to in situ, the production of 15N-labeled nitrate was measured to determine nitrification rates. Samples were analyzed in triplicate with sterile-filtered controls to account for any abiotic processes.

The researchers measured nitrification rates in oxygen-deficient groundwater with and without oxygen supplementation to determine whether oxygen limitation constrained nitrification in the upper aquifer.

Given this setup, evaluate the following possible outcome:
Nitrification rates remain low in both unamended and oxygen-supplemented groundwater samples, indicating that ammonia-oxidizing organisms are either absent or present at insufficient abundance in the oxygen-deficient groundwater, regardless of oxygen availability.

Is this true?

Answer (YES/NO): NO